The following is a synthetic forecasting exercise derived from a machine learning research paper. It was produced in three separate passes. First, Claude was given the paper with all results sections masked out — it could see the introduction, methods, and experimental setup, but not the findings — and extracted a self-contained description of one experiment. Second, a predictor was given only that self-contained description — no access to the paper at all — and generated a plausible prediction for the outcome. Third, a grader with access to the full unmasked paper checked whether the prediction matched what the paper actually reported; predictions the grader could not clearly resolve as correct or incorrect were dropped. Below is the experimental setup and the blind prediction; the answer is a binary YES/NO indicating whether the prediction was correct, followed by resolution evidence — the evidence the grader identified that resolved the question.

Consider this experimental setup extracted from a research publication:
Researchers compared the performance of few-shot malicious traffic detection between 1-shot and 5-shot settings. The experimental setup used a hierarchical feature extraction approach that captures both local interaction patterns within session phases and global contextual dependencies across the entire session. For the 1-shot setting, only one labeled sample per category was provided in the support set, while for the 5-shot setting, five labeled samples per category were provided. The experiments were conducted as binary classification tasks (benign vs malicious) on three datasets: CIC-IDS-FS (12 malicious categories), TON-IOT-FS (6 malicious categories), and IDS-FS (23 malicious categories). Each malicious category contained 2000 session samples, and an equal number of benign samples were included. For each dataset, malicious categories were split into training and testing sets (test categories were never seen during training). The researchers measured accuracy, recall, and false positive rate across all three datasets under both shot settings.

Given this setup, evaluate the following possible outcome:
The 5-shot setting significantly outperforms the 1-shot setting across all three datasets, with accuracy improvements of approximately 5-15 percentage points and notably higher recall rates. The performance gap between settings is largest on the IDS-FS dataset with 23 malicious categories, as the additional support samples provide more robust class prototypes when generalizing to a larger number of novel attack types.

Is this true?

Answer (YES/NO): NO